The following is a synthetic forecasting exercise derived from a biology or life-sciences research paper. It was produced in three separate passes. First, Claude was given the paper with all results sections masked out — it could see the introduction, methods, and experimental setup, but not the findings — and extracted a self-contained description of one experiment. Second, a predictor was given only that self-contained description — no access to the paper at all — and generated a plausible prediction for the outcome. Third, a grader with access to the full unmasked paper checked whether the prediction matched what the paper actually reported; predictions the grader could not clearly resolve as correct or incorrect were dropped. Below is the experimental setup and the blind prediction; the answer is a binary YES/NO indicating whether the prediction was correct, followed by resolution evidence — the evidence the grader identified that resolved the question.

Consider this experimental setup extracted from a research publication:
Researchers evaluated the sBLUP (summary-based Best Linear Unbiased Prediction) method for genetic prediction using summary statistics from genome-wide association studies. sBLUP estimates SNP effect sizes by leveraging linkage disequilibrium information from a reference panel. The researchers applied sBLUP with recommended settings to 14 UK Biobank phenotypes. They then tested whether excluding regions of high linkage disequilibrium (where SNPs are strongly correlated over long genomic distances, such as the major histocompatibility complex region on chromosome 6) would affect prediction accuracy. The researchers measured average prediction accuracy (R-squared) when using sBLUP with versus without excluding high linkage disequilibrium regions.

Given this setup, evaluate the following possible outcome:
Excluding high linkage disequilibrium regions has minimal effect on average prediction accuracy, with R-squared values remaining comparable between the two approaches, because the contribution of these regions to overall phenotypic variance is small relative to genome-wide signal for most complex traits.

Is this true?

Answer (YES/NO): NO